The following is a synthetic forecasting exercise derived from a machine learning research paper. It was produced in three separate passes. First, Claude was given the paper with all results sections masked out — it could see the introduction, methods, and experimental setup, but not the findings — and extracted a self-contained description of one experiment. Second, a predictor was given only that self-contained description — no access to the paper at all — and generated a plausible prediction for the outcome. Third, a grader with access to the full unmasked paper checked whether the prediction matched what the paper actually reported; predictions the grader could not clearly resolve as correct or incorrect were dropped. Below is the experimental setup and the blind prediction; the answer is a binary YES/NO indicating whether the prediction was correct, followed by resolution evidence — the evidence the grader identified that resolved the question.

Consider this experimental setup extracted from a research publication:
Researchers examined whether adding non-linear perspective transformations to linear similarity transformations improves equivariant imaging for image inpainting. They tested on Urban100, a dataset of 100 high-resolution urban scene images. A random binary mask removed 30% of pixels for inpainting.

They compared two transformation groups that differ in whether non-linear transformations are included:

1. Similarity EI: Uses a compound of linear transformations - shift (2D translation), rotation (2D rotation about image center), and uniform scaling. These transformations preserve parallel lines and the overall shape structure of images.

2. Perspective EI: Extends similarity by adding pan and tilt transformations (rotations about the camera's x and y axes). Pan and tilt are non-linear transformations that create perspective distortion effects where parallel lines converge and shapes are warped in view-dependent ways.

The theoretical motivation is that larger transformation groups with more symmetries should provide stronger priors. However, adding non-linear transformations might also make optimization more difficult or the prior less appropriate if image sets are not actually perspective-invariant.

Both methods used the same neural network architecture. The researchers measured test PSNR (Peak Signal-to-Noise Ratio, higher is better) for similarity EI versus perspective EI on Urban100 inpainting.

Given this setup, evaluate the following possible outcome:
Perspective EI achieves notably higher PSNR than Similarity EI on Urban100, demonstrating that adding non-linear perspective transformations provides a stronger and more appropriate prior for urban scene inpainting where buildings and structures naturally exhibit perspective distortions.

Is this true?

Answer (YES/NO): NO